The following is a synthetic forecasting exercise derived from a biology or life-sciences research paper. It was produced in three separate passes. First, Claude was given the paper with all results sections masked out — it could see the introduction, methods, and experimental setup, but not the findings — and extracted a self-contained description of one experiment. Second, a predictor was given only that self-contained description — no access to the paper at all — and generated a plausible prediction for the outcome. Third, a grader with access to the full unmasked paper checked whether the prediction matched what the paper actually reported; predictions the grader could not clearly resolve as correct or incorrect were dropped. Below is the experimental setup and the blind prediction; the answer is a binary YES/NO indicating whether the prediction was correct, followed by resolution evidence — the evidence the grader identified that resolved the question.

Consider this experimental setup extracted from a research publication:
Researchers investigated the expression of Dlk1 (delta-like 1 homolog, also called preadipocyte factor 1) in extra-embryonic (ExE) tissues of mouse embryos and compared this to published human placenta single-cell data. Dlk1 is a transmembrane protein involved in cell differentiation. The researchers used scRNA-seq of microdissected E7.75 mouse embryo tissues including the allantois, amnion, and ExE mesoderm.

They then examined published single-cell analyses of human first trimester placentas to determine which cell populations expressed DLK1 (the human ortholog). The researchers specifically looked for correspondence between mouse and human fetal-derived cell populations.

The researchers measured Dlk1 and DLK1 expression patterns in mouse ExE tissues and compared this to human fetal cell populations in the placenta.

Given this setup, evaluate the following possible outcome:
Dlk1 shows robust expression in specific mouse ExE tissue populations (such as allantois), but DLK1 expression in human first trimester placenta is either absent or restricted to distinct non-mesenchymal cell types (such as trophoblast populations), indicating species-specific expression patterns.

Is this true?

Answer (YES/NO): NO